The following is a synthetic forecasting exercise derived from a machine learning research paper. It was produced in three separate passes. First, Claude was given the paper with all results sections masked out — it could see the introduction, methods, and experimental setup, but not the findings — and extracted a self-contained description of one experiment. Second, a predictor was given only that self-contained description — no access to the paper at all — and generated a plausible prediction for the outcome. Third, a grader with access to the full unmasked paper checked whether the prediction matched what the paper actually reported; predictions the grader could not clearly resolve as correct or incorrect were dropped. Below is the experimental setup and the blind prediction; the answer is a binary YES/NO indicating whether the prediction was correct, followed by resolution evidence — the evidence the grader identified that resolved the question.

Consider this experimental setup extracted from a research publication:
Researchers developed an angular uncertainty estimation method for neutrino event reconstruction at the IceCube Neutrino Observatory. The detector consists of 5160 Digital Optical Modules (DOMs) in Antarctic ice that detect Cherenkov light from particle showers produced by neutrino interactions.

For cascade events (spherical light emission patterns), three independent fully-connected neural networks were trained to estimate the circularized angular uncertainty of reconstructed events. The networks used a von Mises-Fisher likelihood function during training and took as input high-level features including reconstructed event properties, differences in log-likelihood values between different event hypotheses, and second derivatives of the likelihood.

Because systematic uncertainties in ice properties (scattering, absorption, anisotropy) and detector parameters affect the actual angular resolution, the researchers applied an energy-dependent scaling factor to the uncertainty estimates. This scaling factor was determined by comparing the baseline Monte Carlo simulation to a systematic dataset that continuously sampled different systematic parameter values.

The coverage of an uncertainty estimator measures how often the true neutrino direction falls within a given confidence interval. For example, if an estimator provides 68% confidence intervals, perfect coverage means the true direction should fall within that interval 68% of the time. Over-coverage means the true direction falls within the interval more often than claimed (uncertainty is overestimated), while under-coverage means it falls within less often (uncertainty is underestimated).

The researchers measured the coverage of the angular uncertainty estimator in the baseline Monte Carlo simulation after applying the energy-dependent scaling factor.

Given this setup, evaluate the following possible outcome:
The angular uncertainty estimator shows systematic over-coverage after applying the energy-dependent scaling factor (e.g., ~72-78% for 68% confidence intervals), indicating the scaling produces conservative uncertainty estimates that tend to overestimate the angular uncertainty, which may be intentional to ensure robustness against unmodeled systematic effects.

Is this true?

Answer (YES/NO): YES